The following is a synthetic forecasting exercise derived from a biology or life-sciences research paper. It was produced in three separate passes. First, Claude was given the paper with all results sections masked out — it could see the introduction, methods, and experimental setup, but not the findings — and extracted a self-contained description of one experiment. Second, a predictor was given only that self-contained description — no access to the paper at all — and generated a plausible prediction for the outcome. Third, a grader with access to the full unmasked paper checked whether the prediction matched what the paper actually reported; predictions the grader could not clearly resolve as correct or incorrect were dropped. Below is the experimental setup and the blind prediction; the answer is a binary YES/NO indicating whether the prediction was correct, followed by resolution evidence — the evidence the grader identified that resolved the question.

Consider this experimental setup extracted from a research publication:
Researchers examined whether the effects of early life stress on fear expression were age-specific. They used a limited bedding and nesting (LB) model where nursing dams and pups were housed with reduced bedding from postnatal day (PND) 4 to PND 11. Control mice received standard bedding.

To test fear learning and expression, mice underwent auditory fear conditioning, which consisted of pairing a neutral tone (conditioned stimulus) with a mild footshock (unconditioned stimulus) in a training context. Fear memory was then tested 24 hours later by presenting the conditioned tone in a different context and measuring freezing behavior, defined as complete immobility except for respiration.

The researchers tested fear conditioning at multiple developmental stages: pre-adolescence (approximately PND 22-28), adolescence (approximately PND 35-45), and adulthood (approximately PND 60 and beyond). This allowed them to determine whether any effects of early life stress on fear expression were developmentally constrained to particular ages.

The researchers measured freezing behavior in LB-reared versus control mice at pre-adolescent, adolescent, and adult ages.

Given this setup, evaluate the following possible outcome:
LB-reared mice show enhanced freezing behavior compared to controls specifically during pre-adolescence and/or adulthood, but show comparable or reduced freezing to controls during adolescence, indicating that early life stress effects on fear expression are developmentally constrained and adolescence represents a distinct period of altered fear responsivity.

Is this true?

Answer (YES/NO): NO